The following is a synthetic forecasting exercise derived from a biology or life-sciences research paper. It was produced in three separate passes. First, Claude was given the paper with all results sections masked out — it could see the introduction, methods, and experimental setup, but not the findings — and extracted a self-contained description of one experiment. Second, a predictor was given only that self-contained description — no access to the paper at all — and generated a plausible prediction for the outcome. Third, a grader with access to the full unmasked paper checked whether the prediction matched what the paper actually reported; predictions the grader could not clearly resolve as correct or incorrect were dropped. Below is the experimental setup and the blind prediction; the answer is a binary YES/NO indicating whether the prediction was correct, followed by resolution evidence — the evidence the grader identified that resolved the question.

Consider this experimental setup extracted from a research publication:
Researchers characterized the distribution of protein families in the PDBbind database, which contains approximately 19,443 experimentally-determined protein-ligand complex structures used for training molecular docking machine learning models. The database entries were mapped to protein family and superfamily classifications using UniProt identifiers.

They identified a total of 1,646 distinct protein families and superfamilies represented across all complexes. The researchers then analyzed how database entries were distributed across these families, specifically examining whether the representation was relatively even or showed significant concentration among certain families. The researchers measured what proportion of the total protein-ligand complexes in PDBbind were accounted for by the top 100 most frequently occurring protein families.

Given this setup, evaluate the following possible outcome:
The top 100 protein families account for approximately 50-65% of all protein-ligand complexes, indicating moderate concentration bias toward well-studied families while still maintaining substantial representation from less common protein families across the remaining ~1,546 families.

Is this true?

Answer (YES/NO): YES